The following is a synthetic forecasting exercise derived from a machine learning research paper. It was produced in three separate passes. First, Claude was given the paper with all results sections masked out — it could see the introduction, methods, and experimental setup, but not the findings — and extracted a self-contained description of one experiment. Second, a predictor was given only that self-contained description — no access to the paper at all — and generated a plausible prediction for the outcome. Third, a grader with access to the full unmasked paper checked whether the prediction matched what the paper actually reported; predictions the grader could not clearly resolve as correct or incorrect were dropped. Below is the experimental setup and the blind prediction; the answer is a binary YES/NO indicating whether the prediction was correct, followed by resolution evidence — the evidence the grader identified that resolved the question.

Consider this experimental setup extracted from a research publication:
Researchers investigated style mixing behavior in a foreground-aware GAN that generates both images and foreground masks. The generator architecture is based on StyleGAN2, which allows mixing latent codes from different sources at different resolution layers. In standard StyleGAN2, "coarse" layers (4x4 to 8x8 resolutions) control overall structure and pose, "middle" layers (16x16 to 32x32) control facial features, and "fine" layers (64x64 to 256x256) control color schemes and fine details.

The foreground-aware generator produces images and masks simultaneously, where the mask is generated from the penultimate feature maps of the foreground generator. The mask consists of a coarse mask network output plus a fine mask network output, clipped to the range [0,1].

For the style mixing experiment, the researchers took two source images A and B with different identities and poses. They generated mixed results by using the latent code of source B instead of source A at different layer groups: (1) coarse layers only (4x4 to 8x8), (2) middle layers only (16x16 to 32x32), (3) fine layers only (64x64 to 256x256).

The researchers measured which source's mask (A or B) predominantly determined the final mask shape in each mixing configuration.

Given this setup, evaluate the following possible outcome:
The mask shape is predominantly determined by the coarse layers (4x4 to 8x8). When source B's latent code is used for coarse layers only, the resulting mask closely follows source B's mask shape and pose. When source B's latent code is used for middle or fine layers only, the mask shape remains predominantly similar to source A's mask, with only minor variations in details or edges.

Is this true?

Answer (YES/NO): YES